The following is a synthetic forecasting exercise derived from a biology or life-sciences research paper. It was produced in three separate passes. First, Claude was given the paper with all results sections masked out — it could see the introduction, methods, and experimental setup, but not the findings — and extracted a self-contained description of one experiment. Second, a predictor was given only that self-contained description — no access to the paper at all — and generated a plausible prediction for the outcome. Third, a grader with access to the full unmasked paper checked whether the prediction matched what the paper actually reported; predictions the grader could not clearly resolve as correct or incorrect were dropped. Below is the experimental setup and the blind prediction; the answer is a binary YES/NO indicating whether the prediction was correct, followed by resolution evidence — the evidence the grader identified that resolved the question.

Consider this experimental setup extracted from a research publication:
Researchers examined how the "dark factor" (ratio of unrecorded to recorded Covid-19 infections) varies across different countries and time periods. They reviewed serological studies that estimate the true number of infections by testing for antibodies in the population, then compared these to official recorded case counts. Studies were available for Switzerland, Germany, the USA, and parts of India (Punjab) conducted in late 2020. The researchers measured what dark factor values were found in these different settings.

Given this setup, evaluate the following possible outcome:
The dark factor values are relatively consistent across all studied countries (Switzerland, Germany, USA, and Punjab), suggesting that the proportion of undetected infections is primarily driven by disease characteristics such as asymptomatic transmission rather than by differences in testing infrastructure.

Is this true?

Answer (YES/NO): NO